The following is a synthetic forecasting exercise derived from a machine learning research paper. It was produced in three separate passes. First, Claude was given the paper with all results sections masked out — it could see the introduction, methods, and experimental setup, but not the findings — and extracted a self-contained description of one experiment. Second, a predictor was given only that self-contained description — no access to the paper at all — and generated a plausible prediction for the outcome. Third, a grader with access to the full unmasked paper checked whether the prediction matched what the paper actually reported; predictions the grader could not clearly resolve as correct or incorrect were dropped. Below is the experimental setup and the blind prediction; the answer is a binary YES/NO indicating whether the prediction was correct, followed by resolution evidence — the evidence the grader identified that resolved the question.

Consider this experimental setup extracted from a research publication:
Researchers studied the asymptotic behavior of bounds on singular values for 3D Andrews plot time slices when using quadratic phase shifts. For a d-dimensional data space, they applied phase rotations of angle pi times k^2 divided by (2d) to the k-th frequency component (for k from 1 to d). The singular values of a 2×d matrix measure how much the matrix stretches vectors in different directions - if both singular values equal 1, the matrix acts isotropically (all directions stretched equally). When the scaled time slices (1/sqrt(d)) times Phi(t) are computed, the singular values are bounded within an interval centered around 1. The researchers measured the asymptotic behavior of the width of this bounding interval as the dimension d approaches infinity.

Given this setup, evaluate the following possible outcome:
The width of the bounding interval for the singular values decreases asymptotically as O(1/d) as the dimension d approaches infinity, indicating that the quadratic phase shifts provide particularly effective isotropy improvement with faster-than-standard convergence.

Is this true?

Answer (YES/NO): NO